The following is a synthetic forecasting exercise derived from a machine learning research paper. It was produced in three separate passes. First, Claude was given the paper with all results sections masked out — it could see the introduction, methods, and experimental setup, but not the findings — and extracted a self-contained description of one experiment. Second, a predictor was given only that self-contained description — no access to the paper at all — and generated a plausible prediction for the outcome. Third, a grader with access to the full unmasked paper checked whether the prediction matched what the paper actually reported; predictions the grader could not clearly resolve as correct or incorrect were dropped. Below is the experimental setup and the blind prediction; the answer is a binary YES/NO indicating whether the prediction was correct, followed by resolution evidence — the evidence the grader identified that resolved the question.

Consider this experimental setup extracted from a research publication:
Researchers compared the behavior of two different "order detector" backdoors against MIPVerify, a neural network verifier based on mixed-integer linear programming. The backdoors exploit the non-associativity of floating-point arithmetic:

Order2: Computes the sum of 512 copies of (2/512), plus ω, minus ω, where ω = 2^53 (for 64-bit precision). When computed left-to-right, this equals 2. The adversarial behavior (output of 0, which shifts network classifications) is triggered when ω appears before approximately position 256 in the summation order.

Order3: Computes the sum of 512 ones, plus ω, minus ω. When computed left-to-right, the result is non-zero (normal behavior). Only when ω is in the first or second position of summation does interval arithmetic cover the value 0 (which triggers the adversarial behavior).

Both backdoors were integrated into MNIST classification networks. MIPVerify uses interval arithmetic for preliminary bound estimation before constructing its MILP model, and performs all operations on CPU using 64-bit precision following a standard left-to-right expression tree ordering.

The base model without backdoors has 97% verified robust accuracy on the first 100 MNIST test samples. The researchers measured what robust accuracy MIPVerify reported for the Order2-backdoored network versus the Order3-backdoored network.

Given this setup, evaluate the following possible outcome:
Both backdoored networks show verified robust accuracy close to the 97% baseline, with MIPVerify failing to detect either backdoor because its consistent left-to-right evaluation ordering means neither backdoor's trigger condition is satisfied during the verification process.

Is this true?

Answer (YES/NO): YES